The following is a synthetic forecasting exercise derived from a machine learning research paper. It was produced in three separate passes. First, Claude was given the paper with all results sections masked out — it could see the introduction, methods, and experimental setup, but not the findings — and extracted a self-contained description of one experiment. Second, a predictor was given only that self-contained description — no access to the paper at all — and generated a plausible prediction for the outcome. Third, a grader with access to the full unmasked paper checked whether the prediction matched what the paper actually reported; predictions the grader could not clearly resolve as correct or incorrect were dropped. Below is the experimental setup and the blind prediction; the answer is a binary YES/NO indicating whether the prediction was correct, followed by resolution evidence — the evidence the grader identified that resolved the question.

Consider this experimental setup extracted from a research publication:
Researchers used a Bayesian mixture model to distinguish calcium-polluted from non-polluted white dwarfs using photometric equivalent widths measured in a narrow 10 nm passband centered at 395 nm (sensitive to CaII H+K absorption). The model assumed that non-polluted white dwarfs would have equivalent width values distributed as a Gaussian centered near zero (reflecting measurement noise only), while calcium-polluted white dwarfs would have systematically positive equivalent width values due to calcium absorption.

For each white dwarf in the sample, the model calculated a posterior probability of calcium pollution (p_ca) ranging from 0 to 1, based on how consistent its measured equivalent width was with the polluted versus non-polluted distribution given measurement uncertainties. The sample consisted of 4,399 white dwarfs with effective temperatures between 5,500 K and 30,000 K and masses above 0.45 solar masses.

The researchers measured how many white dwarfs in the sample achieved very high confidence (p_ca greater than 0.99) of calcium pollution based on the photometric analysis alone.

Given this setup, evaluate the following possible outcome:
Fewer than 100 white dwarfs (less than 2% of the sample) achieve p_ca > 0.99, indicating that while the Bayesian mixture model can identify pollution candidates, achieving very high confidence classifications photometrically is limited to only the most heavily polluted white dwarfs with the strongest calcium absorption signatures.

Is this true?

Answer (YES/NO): YES